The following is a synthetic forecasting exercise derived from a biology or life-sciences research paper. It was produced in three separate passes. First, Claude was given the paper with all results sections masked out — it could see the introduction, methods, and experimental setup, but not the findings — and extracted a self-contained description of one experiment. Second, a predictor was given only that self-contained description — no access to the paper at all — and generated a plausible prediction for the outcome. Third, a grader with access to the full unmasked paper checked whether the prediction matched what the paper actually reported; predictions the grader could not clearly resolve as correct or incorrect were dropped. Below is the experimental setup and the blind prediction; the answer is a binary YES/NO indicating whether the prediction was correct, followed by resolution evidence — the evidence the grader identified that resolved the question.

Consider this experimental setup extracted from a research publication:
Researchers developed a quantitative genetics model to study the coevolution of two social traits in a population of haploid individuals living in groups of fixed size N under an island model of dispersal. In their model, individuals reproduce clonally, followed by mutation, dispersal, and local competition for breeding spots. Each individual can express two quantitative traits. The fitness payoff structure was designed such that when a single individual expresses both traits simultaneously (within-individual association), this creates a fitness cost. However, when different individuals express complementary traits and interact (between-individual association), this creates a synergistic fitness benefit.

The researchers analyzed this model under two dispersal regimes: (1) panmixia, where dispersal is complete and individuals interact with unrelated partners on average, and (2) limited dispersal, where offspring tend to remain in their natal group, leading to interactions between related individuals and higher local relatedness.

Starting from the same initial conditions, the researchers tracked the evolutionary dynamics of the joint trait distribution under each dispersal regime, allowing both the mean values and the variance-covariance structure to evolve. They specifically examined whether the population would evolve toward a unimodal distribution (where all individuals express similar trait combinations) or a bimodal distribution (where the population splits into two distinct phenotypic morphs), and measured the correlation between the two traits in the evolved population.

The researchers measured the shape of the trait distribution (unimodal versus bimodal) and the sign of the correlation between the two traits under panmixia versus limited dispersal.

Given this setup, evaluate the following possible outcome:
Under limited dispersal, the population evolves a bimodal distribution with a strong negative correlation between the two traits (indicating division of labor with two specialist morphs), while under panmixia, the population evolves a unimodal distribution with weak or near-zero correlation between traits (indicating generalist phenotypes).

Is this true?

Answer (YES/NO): NO